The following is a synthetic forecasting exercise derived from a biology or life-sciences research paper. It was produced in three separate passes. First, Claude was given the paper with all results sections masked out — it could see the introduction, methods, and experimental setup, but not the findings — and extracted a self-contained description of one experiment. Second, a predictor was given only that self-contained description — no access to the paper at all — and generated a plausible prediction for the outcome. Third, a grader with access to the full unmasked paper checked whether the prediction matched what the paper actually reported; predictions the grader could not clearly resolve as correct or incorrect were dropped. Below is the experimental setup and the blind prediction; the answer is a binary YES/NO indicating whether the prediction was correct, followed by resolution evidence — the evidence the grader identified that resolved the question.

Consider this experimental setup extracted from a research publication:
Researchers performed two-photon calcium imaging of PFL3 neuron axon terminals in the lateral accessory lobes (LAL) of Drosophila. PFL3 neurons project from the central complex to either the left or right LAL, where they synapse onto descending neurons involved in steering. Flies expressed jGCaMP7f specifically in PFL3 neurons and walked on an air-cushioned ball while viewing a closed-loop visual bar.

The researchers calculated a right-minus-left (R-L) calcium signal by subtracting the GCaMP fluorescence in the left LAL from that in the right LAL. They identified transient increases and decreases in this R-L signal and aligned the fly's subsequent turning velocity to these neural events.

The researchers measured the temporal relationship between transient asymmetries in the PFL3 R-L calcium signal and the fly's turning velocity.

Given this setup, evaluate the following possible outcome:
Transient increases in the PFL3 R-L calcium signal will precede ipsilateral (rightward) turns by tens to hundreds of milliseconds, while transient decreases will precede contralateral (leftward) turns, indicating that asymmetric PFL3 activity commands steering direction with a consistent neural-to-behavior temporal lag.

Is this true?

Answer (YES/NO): YES